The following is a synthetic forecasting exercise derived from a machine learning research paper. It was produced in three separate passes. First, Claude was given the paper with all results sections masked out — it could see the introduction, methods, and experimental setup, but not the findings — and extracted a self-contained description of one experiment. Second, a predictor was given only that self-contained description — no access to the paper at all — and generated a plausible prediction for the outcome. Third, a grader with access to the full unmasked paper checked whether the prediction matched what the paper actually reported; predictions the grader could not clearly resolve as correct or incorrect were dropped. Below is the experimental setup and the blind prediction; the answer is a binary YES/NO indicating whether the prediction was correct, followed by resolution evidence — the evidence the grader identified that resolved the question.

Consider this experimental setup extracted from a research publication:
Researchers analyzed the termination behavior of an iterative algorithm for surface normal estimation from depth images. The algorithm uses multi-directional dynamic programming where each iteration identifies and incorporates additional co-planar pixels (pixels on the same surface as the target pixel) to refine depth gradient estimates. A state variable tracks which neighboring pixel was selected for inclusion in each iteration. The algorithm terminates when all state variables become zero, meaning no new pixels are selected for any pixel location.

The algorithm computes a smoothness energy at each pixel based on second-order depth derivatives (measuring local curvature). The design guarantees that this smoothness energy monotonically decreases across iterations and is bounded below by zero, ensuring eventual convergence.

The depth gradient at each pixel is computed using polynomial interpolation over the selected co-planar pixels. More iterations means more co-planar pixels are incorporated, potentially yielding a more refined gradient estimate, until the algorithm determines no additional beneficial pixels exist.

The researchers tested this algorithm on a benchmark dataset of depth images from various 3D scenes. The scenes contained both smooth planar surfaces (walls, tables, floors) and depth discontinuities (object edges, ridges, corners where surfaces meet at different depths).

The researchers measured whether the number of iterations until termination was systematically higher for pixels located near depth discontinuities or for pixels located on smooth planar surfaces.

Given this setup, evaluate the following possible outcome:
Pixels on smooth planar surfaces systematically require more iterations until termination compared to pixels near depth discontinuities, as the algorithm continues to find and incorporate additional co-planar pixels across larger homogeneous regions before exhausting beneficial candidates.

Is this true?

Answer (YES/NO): NO